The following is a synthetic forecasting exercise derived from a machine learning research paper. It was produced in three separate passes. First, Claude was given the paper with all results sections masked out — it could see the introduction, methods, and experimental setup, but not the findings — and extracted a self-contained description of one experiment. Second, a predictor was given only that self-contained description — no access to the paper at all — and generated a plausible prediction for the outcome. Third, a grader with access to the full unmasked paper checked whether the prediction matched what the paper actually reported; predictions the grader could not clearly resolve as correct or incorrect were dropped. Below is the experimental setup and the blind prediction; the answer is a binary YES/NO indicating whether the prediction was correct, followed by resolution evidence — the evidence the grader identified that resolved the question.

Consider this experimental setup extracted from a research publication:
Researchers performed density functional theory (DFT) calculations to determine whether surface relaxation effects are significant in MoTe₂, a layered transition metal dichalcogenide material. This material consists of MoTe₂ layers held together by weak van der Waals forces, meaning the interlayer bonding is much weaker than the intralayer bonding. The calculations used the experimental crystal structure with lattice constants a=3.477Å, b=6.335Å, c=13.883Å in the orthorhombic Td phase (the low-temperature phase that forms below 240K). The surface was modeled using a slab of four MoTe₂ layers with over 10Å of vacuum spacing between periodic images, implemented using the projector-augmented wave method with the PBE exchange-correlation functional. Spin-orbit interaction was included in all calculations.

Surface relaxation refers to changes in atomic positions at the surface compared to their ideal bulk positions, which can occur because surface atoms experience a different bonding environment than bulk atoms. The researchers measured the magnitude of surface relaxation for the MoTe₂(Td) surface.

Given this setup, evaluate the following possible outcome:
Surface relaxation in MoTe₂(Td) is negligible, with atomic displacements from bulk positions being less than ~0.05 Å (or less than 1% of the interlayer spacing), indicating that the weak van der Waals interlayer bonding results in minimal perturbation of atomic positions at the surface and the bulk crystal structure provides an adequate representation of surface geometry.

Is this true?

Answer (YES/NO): YES